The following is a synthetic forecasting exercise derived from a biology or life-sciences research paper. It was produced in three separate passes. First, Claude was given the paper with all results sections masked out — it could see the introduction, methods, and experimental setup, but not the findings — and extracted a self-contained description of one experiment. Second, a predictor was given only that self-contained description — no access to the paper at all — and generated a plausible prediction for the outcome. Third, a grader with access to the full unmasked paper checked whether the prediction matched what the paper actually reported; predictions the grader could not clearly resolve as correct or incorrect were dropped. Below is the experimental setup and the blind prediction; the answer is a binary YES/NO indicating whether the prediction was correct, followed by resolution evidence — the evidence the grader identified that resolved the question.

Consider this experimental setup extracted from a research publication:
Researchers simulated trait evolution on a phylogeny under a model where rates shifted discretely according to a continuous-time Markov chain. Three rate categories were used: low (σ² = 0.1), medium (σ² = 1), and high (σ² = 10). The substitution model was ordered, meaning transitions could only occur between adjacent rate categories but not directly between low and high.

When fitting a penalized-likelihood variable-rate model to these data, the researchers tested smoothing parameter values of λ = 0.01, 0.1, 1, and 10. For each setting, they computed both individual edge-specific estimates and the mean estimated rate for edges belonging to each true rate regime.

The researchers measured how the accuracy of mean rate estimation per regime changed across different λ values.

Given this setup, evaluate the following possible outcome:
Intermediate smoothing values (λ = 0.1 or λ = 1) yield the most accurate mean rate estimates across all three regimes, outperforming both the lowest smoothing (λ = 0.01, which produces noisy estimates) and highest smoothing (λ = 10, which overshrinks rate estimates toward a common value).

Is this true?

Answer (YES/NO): NO